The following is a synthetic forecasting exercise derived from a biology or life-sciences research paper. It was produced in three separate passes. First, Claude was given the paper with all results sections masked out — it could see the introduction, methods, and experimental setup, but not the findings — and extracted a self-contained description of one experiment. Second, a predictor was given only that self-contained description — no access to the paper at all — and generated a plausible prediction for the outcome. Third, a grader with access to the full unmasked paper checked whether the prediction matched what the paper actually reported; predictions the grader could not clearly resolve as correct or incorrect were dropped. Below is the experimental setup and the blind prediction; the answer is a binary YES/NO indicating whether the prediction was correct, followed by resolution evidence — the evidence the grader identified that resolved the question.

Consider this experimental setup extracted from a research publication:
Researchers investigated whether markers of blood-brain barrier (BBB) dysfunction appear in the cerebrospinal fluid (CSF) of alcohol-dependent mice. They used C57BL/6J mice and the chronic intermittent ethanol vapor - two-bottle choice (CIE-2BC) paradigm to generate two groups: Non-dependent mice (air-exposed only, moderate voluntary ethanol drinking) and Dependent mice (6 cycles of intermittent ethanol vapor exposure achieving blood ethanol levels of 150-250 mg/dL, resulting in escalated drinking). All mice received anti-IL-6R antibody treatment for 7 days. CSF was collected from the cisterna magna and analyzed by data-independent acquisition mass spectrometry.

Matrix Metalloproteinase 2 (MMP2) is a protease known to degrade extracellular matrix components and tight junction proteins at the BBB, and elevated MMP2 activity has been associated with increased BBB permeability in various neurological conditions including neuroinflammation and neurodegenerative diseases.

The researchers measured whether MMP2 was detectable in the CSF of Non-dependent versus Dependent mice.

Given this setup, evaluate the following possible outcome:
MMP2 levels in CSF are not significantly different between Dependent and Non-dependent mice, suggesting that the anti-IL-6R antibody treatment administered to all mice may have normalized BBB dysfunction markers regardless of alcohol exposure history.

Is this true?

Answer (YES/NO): NO